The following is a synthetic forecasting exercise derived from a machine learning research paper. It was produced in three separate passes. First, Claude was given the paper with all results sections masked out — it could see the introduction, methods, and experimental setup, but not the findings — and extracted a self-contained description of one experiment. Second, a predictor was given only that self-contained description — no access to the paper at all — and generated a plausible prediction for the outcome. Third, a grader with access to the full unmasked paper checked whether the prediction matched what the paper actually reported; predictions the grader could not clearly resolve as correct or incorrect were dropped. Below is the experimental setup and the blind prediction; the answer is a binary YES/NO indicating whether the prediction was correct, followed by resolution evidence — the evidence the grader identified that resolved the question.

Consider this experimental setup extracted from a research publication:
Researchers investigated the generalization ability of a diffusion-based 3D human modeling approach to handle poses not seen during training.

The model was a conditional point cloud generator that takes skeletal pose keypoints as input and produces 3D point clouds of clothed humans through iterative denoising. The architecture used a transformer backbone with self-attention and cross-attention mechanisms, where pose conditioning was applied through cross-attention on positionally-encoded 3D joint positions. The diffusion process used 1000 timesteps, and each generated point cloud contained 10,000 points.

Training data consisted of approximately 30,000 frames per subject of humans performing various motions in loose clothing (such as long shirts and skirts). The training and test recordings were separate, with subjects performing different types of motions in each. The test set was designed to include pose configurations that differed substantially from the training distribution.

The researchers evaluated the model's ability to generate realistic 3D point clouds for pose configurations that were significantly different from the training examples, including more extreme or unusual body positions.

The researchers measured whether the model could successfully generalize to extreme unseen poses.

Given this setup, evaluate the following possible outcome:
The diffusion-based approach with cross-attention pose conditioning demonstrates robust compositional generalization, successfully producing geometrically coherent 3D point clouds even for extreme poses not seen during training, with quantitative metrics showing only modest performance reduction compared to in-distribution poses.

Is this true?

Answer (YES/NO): NO